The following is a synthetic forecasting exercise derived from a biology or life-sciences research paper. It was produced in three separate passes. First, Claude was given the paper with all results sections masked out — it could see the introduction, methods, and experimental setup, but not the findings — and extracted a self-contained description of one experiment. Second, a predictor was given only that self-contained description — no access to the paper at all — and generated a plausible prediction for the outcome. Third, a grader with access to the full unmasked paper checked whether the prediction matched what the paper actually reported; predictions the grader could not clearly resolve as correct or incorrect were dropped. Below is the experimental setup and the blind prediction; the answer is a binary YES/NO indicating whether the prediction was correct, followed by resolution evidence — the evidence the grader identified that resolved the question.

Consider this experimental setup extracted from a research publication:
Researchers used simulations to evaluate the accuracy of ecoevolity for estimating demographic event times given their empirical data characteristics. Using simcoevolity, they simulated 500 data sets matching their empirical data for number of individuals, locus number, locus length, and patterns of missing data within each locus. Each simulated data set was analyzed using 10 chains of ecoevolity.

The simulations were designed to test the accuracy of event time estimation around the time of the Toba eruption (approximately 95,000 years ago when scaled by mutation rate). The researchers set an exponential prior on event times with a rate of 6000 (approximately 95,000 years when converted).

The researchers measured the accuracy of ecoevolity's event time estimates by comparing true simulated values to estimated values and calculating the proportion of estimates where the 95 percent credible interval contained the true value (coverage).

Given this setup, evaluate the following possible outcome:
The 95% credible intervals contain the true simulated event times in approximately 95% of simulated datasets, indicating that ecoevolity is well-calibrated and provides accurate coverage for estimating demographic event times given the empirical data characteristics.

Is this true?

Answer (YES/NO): NO